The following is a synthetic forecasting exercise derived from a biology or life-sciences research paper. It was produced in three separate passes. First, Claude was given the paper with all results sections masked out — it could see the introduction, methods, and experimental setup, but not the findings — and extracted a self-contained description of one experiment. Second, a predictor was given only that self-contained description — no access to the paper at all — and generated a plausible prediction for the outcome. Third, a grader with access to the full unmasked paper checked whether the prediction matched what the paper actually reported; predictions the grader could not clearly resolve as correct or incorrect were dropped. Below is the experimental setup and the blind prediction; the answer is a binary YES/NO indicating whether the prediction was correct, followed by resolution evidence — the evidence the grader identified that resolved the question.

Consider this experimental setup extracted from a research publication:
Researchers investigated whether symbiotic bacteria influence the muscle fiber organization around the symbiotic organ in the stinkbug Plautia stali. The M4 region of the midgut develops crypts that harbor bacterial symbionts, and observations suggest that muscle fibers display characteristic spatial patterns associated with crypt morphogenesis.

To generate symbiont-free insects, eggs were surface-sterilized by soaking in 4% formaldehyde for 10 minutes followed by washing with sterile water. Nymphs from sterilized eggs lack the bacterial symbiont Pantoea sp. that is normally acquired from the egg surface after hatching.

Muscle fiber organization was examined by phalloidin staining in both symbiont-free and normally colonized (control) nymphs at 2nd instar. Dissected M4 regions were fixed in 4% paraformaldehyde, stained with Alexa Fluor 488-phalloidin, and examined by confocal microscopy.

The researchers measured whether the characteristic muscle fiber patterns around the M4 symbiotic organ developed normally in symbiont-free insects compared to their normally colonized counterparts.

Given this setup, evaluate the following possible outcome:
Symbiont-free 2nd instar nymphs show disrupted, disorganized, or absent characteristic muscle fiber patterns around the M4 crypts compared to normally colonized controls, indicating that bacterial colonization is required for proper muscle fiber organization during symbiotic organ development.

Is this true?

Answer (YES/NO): NO